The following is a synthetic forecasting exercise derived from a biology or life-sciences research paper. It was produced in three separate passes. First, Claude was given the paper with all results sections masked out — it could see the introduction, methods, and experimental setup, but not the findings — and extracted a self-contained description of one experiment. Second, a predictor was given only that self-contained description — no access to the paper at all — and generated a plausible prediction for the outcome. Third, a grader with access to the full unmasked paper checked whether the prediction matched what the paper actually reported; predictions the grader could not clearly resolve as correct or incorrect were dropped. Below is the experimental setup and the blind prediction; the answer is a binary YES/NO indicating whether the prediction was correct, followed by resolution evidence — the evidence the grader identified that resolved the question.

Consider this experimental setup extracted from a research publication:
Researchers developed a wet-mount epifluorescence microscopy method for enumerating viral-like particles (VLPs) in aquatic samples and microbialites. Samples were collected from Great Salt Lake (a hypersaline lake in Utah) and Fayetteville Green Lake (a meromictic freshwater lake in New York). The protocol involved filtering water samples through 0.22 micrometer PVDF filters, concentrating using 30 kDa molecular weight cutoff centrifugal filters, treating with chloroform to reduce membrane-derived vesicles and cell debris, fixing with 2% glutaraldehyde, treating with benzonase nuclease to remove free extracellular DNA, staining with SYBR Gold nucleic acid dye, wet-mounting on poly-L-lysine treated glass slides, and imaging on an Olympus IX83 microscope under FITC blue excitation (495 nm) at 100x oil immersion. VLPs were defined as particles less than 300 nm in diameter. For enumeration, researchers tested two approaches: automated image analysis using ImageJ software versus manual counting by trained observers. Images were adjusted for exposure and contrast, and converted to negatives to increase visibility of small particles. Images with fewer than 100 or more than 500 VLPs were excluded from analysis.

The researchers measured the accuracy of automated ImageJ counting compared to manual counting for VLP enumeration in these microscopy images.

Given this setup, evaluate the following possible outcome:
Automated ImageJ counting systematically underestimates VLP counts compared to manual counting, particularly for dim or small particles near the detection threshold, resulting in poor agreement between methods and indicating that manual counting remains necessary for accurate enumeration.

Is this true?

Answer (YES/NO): NO